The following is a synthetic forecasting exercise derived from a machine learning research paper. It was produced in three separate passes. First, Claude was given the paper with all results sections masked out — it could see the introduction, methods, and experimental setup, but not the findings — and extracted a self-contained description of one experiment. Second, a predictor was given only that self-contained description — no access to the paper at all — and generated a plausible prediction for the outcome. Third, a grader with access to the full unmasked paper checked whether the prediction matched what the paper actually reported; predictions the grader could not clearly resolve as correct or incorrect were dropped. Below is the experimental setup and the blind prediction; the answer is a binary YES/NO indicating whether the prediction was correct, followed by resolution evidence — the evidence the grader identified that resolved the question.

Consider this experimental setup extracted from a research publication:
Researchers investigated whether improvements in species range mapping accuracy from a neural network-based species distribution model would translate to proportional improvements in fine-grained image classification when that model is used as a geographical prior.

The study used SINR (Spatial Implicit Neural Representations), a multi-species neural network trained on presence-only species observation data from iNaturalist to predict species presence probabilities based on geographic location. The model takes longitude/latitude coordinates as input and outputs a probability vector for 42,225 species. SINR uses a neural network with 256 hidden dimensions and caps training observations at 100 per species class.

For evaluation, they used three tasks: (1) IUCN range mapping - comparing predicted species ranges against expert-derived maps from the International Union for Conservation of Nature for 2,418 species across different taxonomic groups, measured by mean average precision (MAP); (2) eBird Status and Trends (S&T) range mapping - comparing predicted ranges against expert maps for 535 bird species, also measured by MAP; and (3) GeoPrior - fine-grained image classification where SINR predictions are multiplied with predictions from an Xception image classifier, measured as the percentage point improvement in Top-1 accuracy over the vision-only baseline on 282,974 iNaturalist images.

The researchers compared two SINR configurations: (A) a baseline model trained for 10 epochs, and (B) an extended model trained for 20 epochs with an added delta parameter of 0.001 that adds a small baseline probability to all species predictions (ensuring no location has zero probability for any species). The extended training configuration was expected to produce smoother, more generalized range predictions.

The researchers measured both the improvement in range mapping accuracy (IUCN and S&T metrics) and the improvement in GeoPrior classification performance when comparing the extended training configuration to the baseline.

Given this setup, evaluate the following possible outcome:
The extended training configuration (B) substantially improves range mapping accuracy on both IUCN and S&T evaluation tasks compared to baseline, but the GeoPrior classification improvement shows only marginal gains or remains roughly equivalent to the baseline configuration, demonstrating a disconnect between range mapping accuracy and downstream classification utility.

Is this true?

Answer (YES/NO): NO